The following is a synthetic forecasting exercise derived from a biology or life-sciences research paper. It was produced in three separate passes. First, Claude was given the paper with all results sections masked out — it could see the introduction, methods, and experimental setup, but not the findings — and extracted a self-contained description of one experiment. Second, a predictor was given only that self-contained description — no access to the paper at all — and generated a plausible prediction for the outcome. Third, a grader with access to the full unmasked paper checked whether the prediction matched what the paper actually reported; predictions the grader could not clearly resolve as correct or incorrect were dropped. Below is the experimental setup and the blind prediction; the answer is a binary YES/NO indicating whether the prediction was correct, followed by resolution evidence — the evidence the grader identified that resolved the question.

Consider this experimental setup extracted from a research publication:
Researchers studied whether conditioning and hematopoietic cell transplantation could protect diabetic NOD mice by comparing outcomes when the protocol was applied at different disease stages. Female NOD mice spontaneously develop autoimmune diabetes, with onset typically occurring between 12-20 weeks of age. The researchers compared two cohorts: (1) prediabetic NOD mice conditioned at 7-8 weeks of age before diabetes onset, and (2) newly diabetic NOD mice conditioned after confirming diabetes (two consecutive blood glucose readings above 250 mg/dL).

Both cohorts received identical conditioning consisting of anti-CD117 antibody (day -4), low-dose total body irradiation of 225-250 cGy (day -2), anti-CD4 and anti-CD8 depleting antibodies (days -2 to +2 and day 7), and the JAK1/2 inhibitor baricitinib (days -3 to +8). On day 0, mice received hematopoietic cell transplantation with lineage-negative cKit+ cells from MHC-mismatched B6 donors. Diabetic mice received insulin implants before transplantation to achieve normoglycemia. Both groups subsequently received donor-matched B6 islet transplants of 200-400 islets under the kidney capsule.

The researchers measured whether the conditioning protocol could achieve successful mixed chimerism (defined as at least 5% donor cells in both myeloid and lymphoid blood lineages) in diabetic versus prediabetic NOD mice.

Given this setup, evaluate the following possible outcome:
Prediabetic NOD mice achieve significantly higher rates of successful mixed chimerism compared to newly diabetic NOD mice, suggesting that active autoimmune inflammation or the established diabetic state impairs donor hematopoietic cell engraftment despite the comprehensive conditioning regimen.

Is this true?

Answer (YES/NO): NO